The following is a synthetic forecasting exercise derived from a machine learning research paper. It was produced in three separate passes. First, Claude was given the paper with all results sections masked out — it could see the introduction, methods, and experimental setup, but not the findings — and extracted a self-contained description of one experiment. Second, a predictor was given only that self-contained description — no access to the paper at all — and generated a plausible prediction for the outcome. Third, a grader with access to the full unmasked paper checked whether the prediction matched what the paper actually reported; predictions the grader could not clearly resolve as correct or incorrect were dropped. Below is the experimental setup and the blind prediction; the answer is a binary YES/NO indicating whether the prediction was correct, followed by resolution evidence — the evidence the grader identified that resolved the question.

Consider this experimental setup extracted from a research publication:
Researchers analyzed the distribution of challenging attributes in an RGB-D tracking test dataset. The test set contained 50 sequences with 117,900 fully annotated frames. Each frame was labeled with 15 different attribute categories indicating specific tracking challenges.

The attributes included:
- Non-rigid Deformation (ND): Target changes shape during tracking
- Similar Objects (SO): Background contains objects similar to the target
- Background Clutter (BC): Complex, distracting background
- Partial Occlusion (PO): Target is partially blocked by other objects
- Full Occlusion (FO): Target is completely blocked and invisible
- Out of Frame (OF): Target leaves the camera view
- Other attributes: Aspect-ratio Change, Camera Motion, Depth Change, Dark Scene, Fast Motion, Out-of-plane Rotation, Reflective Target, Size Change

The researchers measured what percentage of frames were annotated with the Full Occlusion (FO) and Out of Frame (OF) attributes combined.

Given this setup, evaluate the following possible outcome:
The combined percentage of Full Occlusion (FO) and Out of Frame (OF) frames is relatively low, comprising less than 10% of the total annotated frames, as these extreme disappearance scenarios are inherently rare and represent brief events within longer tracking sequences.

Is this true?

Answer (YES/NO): YES